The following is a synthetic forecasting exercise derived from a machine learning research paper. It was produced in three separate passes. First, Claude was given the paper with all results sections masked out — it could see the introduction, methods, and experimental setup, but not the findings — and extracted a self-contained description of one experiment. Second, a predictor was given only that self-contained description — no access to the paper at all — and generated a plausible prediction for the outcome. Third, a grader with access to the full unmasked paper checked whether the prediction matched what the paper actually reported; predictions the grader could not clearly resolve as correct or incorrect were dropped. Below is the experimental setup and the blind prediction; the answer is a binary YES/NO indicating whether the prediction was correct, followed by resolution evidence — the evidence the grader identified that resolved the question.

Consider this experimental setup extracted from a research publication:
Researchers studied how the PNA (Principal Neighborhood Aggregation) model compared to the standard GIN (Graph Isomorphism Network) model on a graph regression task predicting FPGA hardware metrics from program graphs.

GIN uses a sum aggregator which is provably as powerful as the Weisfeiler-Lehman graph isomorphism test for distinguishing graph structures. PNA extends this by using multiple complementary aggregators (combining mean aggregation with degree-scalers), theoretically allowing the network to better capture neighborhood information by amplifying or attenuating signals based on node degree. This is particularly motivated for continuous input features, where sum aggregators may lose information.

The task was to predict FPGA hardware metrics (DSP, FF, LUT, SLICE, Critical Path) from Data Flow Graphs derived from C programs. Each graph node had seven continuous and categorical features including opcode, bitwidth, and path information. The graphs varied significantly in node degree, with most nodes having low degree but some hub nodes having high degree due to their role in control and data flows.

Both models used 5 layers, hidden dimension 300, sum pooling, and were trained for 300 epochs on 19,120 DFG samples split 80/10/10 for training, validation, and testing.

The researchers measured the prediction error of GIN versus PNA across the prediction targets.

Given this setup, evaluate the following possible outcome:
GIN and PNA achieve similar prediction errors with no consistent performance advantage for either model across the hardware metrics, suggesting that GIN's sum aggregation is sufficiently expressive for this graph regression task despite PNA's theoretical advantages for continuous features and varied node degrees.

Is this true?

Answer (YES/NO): NO